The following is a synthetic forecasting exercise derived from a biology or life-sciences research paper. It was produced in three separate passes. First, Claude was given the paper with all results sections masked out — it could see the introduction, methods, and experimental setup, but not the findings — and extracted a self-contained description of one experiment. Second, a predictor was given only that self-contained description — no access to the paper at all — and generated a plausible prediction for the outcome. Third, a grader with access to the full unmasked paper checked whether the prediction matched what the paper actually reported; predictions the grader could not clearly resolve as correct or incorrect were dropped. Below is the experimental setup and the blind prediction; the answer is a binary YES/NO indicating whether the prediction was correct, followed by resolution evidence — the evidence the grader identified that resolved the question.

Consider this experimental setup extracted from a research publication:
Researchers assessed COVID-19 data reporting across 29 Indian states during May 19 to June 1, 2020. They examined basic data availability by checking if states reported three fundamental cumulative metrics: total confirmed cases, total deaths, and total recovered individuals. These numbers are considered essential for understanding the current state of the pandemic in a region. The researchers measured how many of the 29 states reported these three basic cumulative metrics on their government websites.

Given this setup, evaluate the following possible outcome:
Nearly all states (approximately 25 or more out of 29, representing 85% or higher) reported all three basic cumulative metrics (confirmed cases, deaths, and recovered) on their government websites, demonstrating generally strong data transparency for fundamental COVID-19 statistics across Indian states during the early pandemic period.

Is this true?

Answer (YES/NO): YES